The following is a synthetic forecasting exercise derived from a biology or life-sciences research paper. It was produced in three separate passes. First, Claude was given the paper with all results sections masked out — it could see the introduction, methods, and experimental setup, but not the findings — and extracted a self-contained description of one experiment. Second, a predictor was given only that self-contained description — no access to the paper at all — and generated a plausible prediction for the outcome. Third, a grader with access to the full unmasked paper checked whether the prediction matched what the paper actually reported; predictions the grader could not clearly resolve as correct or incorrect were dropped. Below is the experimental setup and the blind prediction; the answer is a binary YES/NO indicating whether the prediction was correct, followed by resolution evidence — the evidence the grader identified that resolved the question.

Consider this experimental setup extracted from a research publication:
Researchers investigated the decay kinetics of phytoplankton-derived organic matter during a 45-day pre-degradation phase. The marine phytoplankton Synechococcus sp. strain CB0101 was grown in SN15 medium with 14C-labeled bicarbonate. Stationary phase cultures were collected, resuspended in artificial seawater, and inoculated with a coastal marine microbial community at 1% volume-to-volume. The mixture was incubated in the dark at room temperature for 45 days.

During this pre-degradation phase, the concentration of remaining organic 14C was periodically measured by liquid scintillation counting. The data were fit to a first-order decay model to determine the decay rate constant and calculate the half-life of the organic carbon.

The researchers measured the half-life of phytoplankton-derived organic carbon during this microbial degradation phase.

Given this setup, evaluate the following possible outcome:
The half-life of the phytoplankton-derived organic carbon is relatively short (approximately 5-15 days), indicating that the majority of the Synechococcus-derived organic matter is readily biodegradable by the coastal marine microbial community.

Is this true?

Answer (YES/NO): NO